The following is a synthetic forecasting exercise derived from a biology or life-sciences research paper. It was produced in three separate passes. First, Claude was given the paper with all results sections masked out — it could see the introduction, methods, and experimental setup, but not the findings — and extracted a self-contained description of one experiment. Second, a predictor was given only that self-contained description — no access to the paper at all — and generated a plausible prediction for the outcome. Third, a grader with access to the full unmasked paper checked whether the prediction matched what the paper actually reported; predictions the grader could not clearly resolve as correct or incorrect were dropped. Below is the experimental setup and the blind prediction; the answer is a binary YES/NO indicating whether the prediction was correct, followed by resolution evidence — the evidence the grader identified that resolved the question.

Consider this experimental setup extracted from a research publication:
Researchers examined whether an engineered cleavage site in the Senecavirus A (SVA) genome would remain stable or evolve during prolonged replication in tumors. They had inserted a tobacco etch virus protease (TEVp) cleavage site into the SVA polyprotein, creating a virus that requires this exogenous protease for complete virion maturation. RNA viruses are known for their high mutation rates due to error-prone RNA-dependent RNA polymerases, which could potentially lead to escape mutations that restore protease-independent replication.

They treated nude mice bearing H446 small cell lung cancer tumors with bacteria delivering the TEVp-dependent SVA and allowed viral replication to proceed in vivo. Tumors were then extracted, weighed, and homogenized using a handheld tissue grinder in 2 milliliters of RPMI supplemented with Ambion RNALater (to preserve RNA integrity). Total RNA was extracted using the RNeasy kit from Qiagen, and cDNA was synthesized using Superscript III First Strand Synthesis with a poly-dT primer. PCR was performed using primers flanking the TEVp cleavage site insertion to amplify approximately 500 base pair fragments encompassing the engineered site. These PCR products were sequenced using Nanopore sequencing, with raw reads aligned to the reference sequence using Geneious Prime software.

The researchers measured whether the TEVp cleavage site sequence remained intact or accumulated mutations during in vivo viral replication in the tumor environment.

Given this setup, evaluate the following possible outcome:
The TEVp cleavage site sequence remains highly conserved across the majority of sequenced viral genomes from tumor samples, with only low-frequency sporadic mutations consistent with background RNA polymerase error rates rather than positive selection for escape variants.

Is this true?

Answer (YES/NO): NO